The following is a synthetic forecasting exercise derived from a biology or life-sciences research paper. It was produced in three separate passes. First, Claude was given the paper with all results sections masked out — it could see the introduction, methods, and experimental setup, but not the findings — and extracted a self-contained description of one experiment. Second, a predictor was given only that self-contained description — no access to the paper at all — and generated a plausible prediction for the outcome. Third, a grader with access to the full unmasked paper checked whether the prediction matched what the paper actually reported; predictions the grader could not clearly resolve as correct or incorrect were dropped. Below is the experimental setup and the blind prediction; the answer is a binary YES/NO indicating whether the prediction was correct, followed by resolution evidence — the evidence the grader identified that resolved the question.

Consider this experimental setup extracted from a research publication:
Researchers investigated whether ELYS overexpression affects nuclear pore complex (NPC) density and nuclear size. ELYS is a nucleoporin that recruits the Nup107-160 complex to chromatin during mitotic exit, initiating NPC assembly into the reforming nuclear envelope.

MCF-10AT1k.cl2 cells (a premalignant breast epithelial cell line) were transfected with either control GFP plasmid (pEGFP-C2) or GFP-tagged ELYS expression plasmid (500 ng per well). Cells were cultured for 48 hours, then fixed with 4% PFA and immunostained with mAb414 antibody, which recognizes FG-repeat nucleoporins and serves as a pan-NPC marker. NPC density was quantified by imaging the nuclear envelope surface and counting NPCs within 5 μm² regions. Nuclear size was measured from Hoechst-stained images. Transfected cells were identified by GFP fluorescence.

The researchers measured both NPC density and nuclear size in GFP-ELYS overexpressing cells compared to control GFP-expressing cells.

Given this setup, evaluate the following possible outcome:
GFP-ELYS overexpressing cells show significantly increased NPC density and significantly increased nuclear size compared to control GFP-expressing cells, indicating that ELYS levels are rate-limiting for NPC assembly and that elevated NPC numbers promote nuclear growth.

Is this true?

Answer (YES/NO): YES